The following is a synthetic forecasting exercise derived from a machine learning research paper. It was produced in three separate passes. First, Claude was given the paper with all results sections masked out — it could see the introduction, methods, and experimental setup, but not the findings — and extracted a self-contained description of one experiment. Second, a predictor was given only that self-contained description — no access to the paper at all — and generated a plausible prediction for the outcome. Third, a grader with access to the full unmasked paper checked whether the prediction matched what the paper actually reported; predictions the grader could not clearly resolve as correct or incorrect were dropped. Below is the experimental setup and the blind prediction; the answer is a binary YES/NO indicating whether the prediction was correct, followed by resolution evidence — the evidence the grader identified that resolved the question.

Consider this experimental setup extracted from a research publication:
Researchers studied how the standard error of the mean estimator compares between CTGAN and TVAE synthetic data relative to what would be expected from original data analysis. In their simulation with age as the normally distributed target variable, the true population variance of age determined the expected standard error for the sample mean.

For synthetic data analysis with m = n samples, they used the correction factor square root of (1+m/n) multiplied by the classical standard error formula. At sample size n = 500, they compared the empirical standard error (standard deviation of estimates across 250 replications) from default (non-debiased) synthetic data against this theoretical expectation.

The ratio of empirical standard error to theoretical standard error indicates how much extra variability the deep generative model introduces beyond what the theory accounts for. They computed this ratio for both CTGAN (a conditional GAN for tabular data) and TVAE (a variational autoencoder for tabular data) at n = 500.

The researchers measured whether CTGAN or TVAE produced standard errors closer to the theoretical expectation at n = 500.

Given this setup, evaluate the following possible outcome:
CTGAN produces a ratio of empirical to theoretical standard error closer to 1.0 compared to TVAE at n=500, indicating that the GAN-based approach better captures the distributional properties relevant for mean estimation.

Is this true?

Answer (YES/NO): NO